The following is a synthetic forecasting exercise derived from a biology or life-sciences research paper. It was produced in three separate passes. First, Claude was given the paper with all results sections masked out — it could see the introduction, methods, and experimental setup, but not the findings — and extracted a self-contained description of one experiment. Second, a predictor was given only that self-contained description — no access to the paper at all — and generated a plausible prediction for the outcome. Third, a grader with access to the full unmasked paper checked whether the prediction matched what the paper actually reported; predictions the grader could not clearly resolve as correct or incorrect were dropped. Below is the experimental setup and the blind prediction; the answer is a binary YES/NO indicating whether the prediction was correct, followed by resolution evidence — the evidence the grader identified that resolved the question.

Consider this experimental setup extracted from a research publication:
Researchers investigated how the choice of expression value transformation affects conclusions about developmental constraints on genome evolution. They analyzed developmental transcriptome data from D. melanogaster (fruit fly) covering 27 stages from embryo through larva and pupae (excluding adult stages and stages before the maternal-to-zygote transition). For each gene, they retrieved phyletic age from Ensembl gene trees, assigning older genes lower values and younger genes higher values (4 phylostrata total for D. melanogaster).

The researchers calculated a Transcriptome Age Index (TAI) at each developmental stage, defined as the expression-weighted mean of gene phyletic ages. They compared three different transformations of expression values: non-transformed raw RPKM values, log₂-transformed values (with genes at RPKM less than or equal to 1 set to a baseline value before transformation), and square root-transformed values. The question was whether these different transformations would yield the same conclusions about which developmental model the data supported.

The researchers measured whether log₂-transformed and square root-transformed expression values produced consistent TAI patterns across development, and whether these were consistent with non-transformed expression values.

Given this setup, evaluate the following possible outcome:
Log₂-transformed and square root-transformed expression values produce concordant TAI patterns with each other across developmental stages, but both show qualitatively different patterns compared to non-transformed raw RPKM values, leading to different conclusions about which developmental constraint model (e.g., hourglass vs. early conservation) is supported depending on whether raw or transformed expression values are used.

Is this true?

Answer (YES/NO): YES